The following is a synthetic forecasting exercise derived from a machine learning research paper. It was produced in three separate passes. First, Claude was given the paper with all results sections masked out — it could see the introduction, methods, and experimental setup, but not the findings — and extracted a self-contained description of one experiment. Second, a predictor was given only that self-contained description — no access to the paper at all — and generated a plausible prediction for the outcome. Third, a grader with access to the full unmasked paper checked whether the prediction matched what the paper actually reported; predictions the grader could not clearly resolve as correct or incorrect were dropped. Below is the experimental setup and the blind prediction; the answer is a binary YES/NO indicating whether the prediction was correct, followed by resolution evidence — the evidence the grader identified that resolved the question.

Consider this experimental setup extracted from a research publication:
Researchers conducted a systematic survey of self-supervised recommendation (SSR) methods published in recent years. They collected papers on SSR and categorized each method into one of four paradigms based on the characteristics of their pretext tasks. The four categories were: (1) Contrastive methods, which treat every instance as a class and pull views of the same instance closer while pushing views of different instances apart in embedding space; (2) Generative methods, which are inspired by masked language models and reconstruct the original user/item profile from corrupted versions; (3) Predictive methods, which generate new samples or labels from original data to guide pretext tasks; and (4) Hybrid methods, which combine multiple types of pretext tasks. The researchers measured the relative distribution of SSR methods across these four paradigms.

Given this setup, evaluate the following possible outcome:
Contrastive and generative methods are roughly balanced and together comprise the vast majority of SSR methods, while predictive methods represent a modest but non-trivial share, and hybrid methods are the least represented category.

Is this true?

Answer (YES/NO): NO